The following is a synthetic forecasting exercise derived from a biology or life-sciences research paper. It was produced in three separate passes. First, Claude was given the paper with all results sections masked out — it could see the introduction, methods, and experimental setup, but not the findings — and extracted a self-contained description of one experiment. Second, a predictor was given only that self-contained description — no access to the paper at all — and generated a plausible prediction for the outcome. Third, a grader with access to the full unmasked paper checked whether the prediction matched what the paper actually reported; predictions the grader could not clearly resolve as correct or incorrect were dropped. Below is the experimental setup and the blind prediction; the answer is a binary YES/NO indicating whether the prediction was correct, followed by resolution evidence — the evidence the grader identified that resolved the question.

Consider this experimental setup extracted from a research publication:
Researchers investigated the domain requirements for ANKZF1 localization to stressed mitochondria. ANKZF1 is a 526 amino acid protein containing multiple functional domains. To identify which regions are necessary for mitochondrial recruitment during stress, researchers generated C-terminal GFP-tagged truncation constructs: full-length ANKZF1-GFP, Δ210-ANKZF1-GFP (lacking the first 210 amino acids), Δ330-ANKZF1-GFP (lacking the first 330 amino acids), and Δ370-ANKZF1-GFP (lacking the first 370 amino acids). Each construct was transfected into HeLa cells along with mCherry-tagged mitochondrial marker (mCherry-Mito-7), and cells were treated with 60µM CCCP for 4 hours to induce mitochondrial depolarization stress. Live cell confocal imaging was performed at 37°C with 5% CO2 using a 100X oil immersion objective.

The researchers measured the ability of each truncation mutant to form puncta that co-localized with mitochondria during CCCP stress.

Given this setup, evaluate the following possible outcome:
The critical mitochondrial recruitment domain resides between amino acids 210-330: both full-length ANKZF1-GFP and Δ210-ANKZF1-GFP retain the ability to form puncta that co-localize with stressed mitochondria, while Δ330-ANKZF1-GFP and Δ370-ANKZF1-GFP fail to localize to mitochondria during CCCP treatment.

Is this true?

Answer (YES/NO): NO